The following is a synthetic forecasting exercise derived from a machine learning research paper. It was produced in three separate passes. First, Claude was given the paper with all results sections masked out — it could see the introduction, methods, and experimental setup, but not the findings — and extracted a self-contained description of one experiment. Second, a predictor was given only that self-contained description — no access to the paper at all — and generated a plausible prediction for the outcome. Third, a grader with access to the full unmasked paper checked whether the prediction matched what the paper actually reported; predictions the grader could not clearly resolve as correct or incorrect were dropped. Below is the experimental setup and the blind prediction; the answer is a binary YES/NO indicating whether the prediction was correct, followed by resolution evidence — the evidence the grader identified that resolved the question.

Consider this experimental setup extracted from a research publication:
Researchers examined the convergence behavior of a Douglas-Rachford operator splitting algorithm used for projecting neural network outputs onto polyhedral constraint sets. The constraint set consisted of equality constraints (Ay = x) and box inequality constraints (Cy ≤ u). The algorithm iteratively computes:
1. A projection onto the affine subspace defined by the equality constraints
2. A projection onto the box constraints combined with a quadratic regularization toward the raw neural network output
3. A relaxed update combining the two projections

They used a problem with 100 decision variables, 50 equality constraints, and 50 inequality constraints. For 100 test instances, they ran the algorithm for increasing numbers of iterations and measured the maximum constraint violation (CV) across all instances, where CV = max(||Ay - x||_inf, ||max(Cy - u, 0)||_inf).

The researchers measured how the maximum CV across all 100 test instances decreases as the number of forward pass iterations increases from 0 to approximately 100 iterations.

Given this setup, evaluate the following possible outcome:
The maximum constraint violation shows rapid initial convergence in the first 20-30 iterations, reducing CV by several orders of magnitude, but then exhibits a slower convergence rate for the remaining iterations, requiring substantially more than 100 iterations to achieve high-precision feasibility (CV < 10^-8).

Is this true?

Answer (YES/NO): NO